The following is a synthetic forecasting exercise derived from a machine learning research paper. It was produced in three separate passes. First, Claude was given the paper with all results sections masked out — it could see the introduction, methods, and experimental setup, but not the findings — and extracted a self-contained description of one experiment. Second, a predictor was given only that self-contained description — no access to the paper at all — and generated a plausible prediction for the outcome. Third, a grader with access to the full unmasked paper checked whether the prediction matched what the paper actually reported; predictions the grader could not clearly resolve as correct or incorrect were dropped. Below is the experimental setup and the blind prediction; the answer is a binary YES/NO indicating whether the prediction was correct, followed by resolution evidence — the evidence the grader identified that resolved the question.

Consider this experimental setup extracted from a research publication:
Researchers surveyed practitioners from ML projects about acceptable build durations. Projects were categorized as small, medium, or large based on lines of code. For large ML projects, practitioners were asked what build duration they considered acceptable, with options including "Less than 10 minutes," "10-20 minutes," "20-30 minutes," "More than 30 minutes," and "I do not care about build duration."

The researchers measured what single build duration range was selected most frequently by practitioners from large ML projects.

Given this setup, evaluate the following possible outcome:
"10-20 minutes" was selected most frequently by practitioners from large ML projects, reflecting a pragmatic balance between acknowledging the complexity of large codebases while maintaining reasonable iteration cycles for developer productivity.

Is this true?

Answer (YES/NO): YES